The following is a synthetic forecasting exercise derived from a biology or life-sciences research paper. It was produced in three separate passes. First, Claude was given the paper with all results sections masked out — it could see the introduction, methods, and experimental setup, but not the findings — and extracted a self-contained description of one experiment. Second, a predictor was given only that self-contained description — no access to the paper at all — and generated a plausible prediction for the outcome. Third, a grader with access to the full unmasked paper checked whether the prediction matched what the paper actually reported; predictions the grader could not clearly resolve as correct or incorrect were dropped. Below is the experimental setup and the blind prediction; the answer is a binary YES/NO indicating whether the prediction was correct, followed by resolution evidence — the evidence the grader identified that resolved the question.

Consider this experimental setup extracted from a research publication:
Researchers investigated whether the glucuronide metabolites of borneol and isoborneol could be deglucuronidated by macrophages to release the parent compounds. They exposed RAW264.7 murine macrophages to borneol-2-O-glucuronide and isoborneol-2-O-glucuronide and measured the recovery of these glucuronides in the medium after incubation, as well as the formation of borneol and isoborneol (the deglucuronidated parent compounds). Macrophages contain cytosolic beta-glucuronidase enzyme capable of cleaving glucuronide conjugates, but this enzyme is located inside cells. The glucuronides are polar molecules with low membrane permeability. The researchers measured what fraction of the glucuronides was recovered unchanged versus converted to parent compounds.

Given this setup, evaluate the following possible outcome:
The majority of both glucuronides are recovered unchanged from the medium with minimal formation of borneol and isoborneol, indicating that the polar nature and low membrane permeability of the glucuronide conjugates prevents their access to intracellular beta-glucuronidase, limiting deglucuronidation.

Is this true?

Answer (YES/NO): YES